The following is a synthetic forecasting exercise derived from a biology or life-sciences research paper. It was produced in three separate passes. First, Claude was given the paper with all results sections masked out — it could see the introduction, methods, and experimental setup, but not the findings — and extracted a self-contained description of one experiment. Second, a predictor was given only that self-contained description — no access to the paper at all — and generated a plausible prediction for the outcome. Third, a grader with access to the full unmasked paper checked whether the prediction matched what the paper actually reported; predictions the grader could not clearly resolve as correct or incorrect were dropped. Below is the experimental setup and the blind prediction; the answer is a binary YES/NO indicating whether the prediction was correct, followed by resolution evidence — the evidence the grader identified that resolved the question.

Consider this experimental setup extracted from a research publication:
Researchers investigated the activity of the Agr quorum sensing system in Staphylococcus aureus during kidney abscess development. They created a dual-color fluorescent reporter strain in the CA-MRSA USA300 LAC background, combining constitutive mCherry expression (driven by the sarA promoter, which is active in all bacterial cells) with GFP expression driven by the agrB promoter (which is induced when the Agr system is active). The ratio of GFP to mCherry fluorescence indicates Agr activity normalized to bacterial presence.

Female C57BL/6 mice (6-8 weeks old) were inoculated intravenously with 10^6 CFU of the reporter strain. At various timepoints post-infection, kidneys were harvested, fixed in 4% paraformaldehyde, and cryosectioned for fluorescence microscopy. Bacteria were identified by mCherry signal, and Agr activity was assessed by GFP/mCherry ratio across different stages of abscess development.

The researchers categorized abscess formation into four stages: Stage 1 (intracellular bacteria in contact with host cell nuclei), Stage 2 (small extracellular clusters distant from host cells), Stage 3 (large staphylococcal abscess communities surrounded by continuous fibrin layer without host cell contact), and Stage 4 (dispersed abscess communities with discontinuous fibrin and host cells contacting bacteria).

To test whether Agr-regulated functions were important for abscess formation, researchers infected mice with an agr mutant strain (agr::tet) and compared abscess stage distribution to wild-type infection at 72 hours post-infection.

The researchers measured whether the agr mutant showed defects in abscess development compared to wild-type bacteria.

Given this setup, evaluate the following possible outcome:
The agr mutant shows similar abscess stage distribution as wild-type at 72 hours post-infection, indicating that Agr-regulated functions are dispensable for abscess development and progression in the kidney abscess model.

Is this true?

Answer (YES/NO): YES